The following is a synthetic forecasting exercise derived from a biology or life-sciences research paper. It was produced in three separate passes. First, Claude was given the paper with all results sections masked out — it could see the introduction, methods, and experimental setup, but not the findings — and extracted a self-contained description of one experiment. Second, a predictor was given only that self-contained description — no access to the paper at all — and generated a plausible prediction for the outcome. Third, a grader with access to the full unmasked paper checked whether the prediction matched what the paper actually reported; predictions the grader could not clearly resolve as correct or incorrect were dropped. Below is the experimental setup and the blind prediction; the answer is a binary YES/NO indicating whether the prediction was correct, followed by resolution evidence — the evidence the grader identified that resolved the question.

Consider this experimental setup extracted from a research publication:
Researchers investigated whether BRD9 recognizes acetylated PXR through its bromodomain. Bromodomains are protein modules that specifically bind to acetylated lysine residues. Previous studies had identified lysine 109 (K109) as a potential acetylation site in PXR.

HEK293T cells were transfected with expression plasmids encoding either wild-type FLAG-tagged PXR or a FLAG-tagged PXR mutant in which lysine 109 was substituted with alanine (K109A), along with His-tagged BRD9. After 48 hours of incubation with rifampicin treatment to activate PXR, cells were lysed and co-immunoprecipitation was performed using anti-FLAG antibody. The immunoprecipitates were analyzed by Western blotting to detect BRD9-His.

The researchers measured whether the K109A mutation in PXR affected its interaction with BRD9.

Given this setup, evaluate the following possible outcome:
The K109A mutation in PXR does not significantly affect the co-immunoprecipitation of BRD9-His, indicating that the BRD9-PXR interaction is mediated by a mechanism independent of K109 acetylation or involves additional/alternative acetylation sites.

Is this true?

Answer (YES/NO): NO